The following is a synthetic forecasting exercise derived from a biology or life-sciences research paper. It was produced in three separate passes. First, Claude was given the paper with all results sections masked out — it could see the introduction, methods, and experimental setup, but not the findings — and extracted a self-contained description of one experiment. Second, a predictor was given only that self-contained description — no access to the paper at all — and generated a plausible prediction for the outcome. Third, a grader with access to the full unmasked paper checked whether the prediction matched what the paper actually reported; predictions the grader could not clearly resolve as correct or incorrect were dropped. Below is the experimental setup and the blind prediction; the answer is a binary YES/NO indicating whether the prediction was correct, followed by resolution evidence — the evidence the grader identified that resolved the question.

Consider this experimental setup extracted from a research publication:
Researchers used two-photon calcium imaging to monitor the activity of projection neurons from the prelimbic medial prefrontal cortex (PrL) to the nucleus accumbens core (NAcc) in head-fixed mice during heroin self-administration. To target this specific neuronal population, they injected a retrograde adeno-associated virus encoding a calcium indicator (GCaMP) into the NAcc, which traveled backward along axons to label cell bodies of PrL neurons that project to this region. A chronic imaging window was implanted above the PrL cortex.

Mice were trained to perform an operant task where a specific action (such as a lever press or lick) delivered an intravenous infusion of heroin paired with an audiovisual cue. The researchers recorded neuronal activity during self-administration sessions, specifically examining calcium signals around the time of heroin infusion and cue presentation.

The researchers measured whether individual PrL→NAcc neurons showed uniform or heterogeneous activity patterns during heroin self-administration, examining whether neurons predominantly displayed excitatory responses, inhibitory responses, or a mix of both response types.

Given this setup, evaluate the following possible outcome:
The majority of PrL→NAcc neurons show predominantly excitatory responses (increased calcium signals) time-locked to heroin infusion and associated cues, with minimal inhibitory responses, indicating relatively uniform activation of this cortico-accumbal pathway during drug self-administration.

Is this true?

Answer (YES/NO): NO